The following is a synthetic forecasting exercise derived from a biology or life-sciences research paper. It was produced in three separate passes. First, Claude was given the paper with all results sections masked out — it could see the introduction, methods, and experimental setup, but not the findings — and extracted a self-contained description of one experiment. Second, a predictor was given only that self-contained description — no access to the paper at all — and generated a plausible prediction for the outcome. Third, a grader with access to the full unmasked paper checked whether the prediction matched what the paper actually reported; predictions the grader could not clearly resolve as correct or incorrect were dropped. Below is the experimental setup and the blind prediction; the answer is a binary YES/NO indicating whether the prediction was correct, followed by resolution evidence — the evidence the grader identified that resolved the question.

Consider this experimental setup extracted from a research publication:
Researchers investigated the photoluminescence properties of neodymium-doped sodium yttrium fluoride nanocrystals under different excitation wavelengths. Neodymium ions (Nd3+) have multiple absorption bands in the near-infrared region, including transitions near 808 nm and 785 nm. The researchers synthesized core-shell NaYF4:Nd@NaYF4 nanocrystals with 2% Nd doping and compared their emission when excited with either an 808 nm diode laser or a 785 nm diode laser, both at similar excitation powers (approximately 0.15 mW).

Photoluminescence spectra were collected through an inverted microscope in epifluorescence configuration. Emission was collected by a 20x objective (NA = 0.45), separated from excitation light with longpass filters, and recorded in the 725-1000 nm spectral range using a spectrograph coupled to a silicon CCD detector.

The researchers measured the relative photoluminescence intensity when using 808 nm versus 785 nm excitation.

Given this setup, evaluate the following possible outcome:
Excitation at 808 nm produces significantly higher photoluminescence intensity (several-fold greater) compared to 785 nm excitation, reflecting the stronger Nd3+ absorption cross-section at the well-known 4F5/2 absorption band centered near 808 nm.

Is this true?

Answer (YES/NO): NO